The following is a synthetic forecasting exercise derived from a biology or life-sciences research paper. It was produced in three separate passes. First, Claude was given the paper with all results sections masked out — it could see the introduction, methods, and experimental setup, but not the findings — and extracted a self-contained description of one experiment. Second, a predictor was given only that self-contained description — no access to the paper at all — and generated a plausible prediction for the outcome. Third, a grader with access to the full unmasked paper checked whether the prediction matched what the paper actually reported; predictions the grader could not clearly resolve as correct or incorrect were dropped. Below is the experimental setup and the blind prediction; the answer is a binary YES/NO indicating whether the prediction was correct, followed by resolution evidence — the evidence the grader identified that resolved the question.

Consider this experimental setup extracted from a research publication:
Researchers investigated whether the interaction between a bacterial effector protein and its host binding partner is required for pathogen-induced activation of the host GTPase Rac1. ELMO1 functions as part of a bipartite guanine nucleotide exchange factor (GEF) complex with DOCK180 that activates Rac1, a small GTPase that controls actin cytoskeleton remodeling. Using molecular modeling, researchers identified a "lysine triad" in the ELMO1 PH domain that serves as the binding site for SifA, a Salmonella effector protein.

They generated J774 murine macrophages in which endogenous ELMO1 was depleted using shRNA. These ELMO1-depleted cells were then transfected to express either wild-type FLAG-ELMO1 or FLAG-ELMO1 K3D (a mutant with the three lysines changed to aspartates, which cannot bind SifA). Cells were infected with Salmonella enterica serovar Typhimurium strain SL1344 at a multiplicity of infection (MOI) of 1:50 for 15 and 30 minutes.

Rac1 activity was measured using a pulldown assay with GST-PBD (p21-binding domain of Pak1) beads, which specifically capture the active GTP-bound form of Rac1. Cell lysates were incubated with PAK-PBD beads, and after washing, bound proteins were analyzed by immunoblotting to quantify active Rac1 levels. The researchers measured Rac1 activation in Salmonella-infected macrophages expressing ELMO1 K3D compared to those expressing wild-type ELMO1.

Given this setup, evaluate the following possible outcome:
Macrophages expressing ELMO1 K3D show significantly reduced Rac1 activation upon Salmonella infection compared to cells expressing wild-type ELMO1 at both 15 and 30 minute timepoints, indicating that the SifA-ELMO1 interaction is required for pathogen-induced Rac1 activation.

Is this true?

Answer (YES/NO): YES